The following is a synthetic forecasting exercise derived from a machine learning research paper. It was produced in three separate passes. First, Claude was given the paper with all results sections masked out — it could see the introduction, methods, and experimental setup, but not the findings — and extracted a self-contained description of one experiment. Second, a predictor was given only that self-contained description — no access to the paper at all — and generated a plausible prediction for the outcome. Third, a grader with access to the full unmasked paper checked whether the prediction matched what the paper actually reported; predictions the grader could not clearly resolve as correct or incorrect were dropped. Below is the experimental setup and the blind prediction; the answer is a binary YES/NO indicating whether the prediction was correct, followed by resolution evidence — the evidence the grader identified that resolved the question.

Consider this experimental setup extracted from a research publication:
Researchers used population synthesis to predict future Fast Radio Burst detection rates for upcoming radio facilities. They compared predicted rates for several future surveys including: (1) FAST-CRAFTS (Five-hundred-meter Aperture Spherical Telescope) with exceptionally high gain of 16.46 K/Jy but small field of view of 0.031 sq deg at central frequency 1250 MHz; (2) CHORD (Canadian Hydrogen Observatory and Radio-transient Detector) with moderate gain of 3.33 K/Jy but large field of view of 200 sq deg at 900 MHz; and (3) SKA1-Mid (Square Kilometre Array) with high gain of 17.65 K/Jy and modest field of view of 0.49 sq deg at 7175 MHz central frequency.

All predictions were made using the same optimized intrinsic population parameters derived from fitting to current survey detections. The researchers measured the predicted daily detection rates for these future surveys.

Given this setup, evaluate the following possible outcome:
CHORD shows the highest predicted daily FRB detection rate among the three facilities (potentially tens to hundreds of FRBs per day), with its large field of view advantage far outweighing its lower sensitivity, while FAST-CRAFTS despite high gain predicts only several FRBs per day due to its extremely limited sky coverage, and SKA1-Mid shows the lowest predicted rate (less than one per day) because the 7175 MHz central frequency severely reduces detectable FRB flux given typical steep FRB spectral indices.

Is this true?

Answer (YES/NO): NO